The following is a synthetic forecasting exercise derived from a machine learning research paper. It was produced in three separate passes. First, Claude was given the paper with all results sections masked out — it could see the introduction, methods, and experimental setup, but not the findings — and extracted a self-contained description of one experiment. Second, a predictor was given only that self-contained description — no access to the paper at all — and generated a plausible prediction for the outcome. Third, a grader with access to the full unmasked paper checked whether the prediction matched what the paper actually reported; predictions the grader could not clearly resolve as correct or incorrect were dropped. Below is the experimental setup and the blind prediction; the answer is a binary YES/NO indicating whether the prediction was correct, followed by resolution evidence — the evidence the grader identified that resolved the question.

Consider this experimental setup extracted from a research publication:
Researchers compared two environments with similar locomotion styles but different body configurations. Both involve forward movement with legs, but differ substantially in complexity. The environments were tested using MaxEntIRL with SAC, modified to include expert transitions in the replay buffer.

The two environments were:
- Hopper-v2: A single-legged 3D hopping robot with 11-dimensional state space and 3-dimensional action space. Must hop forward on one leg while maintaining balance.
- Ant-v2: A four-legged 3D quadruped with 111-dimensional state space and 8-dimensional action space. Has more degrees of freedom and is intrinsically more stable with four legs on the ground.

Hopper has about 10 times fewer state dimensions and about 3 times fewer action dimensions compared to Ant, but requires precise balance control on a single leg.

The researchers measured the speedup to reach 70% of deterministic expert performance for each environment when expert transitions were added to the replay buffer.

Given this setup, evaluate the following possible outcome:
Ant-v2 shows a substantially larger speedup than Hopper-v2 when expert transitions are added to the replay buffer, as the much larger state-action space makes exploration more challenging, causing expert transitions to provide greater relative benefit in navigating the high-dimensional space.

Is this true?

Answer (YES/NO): NO